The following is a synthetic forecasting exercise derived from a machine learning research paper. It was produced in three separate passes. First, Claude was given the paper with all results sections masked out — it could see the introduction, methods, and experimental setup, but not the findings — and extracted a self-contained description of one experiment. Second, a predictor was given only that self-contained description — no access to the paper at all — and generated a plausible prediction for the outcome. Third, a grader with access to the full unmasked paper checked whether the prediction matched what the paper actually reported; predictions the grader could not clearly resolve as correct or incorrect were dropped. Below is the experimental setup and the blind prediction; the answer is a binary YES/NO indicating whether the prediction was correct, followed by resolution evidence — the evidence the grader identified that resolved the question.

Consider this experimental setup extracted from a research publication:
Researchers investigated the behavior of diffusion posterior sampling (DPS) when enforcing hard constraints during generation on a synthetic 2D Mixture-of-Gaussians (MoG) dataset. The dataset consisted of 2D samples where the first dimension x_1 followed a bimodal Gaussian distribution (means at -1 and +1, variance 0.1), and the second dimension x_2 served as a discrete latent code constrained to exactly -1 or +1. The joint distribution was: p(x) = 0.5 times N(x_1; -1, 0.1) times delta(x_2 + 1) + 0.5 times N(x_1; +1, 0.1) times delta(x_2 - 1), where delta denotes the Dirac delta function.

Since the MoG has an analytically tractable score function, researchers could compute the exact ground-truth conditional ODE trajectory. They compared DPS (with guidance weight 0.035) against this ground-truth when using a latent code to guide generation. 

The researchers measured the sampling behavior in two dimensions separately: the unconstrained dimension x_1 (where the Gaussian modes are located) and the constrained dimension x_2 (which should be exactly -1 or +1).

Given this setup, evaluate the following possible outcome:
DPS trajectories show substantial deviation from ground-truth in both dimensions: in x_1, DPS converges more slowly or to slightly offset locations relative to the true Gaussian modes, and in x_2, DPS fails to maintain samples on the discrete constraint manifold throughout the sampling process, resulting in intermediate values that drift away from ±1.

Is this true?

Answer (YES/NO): NO